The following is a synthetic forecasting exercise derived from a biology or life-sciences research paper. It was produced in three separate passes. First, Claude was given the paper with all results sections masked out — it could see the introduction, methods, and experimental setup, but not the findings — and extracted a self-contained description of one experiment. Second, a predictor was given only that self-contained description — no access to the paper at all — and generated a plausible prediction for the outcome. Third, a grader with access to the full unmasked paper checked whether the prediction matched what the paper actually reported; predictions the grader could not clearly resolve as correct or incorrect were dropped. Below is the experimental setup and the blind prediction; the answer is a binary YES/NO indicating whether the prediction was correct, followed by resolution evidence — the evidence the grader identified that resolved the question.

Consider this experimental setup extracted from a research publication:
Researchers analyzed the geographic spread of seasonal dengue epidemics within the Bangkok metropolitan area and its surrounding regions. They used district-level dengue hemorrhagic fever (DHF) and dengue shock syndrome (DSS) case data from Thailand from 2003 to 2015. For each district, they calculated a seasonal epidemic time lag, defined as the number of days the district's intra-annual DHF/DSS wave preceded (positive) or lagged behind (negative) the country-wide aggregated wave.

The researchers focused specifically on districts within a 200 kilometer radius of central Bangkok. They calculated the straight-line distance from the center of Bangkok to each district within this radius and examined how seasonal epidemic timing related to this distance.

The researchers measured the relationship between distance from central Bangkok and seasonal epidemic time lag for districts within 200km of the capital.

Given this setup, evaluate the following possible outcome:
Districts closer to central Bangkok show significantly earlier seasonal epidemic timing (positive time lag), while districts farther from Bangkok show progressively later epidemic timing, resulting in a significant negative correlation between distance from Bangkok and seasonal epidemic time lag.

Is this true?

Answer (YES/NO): NO